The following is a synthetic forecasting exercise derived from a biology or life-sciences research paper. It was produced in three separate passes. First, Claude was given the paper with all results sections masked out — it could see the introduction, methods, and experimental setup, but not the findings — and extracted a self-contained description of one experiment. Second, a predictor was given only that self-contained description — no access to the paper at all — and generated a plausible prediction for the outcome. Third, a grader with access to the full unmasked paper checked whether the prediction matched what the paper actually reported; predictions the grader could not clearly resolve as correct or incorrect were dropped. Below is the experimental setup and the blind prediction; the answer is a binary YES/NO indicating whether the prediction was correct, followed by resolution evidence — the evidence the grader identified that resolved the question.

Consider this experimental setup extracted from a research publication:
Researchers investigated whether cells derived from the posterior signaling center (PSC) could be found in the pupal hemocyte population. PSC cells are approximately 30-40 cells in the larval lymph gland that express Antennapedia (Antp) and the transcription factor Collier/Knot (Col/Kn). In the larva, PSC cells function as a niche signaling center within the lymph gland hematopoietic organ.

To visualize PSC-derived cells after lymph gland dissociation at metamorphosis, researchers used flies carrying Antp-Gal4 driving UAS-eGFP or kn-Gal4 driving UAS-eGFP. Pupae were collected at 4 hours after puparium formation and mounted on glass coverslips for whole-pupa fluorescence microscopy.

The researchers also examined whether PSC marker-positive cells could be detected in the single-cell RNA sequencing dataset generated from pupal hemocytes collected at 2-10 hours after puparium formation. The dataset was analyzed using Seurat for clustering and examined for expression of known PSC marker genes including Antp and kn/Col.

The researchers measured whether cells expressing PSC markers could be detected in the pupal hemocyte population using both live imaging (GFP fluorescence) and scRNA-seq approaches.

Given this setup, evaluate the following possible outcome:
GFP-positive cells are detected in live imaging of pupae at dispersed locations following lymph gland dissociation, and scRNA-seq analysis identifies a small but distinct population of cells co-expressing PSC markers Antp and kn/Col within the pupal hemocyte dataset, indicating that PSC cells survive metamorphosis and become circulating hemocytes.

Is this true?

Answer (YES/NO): YES